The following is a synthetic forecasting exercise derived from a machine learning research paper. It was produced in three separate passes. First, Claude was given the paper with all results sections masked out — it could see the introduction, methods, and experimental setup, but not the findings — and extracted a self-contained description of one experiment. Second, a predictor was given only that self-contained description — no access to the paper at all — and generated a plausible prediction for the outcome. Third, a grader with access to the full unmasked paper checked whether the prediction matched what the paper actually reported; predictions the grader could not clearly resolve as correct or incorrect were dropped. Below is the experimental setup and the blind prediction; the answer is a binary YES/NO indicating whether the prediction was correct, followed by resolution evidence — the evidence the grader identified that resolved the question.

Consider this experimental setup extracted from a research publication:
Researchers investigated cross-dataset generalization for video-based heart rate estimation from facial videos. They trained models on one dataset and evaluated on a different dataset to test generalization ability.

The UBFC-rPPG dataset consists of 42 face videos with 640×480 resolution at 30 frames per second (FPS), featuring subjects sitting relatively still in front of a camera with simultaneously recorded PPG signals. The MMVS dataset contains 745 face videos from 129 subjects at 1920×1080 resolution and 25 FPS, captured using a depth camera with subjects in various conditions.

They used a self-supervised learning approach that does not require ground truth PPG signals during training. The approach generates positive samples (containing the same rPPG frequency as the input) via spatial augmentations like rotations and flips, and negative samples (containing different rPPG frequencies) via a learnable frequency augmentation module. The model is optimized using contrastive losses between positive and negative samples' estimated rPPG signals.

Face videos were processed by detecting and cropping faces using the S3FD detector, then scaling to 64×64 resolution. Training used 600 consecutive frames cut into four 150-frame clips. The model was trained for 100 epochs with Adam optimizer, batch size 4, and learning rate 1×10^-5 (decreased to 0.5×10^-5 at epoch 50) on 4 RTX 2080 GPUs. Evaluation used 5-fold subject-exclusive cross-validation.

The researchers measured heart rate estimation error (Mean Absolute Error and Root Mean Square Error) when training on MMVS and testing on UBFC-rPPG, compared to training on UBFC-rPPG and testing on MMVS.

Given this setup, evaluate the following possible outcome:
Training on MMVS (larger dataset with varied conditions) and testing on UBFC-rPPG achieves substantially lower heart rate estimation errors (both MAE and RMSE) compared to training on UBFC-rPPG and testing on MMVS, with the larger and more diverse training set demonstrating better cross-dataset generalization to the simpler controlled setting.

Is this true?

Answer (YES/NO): YES